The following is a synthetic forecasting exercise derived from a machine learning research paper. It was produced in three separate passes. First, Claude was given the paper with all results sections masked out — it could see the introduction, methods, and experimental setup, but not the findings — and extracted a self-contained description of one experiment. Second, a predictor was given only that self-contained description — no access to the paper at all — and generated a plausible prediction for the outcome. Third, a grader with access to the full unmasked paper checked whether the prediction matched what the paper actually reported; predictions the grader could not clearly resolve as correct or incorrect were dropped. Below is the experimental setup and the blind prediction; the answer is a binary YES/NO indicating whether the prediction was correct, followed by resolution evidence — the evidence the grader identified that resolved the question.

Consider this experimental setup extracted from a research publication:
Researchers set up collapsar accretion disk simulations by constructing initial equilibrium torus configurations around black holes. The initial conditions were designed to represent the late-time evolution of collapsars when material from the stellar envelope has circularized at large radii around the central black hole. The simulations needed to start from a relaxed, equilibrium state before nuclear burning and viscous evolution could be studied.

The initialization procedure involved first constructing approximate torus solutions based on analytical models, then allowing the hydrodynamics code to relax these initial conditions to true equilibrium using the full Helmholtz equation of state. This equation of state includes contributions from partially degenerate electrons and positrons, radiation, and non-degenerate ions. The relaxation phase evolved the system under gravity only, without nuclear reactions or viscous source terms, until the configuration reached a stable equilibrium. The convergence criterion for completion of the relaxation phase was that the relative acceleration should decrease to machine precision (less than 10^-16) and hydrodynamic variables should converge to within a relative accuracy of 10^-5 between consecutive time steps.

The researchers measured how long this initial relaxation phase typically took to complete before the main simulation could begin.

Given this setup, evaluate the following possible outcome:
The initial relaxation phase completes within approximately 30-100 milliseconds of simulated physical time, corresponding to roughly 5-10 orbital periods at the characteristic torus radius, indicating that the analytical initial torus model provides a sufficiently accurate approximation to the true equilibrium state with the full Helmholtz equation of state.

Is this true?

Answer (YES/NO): NO